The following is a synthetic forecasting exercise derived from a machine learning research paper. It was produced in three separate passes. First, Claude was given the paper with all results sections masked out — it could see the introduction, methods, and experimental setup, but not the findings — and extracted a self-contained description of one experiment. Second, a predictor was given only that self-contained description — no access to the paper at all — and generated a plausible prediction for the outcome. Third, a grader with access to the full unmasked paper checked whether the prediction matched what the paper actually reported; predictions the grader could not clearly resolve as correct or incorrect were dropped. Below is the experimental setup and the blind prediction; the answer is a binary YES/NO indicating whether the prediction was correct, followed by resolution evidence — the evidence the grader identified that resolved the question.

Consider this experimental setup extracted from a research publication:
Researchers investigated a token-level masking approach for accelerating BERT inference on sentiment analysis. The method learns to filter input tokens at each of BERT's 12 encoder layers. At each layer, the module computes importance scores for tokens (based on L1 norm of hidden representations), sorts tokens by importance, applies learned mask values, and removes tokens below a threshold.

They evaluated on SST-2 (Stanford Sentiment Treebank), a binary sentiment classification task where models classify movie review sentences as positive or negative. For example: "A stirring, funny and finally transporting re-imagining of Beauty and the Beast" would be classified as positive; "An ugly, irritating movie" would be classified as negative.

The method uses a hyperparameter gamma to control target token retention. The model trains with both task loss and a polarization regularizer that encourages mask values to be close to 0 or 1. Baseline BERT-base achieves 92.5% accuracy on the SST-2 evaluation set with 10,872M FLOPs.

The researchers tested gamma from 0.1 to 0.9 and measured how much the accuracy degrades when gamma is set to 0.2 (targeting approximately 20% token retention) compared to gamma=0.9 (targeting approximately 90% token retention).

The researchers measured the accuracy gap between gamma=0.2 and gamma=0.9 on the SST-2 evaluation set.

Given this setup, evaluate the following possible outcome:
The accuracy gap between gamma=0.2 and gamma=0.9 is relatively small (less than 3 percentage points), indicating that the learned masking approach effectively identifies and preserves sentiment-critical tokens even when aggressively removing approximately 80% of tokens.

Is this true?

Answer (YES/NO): YES